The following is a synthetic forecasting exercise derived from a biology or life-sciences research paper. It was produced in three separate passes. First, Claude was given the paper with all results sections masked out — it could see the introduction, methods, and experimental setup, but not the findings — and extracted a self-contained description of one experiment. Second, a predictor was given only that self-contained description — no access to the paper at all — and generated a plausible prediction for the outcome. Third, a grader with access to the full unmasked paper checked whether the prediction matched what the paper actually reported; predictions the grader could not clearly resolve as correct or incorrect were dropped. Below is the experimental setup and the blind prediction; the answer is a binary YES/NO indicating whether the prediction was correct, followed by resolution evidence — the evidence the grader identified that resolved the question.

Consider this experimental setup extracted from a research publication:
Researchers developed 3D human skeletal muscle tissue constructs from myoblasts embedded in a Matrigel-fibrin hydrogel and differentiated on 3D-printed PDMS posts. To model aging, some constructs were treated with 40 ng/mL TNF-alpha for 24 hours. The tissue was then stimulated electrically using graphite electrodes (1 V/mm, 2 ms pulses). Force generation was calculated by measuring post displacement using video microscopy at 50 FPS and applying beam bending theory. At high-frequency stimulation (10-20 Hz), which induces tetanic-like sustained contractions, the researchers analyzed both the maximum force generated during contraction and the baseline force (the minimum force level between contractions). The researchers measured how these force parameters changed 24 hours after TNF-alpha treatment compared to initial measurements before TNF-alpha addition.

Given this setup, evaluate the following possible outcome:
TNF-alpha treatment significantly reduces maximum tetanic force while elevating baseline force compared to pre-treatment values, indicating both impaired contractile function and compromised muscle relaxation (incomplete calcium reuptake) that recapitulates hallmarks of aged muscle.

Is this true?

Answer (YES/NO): NO